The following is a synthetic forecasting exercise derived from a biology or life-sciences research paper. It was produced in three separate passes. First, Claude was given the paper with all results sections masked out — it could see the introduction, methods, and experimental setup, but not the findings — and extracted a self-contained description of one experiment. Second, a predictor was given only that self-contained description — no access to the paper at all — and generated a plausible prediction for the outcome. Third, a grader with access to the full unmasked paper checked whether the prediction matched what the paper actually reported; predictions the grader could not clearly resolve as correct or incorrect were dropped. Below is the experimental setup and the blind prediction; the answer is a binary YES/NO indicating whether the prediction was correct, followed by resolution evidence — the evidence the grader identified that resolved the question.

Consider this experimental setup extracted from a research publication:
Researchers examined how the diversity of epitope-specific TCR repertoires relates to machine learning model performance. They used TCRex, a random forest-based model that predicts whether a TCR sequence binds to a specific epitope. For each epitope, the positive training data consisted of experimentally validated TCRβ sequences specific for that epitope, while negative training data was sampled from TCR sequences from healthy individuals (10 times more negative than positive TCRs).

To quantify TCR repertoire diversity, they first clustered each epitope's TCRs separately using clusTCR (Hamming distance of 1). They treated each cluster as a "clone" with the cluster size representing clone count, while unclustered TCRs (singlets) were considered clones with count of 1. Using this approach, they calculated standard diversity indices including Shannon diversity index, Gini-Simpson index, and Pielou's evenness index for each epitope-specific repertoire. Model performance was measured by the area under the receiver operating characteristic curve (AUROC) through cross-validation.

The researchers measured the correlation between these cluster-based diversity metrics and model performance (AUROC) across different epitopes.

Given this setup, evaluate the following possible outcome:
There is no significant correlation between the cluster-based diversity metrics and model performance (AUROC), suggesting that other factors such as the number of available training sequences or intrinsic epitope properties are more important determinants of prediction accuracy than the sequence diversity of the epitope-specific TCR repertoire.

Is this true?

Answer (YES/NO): NO